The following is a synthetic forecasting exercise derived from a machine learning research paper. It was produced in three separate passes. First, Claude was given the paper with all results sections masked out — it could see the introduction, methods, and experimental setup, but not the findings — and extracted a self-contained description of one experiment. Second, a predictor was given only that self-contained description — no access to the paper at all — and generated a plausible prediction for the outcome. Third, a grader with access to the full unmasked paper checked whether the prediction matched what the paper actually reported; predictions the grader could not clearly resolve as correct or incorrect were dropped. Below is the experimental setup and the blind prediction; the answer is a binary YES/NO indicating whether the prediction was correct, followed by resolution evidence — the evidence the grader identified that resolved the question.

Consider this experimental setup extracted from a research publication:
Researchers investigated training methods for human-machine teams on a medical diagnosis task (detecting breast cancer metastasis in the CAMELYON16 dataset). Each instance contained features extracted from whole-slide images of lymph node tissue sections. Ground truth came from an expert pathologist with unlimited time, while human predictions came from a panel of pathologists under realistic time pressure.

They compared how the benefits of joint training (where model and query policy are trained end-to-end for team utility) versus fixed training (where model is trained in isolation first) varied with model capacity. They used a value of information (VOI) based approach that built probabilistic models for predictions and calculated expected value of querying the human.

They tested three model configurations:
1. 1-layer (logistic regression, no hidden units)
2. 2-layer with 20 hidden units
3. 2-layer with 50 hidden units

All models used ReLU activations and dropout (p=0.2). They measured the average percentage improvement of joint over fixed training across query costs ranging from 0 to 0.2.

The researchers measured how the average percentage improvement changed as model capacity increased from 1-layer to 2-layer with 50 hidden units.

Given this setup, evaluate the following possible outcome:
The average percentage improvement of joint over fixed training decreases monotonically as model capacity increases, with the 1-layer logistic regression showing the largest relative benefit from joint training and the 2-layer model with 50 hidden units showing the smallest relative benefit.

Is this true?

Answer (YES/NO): YES